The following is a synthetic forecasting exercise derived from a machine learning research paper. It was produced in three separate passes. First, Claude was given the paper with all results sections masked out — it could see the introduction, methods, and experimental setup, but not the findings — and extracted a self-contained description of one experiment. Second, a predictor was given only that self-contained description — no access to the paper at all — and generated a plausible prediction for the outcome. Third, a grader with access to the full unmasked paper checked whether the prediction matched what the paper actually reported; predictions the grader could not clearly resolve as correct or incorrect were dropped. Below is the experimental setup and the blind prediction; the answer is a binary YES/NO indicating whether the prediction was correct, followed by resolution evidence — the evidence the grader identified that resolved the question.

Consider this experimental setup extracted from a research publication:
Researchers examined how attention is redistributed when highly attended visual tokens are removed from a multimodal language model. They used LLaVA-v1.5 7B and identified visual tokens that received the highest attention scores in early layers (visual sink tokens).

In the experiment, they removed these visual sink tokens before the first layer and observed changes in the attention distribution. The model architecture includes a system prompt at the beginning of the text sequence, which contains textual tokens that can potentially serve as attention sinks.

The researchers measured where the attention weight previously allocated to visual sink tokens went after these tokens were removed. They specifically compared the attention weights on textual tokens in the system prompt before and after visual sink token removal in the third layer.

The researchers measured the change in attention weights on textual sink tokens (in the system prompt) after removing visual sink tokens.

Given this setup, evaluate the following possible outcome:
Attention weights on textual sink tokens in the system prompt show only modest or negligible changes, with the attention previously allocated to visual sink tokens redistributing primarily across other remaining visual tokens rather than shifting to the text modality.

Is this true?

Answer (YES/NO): NO